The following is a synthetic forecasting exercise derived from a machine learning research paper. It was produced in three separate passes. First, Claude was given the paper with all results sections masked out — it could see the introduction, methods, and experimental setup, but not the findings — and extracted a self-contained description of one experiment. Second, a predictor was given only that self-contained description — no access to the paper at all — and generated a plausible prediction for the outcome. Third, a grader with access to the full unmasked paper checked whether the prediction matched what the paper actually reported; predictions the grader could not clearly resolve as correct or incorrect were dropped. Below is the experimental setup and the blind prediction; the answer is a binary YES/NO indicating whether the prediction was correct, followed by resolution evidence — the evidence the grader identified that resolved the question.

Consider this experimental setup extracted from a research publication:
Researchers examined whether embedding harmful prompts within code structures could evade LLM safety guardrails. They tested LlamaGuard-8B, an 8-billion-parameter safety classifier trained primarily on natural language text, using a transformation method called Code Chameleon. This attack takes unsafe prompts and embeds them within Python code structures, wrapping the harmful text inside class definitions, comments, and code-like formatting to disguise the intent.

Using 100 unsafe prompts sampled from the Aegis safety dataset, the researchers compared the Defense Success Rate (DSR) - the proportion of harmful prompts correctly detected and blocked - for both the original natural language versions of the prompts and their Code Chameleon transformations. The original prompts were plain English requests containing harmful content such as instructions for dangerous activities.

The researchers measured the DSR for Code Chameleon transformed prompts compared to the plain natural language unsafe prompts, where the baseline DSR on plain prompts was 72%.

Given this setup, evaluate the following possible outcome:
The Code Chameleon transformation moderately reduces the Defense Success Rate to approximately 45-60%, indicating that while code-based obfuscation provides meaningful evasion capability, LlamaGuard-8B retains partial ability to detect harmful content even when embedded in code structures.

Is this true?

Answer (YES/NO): NO